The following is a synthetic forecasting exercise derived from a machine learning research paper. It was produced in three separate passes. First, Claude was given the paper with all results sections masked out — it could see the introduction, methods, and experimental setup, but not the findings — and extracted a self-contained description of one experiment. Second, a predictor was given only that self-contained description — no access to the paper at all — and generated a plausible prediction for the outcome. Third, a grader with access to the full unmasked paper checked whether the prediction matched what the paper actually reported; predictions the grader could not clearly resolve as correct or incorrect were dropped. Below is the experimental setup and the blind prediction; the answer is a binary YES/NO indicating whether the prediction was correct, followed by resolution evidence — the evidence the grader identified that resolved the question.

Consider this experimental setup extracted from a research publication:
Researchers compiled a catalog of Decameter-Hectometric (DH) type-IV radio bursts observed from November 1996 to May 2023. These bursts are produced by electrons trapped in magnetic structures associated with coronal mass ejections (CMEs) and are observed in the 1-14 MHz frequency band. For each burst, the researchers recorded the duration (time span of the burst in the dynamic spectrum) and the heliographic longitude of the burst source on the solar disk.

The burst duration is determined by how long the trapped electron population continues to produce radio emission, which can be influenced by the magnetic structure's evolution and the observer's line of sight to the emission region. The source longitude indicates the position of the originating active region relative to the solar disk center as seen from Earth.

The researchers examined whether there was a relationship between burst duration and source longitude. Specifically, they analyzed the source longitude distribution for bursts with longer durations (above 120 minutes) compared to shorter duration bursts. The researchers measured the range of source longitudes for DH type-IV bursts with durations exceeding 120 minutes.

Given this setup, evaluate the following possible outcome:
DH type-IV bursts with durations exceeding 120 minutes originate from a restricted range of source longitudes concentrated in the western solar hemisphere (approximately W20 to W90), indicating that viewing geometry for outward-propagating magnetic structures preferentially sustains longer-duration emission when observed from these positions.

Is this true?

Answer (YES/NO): NO